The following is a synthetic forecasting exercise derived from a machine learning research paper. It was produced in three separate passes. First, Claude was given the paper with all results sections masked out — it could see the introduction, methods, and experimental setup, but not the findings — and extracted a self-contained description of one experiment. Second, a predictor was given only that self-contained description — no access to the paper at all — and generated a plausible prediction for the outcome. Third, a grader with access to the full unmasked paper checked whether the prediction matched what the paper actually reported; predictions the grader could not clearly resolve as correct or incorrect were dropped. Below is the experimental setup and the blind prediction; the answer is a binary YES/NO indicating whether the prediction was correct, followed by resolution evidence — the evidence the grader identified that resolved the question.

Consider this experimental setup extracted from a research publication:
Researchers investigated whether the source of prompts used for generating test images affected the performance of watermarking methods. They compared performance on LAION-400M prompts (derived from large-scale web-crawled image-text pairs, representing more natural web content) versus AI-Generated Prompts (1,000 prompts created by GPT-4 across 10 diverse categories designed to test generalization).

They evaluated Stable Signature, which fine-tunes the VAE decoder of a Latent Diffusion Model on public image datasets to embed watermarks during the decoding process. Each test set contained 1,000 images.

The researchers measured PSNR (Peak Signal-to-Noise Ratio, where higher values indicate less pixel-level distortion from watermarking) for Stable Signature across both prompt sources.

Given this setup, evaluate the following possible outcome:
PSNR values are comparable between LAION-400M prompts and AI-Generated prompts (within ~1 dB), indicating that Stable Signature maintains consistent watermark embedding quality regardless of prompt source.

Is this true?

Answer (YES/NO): NO